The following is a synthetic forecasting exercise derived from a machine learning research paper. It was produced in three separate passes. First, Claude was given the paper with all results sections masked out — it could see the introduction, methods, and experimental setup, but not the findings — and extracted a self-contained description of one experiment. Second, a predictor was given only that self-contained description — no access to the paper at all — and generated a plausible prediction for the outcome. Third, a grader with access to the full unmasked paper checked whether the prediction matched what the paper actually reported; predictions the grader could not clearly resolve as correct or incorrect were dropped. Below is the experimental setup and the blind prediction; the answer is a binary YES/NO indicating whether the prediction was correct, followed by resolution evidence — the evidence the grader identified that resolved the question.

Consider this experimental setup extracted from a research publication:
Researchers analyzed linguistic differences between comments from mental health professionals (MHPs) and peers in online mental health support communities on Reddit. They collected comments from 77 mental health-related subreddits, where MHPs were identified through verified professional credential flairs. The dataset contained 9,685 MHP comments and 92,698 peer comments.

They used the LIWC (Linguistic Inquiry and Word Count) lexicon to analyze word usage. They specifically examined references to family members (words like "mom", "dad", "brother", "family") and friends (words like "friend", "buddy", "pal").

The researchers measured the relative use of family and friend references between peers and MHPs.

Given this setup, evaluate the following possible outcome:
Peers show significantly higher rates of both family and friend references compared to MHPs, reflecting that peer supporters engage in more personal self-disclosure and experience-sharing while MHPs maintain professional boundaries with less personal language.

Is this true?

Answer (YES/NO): YES